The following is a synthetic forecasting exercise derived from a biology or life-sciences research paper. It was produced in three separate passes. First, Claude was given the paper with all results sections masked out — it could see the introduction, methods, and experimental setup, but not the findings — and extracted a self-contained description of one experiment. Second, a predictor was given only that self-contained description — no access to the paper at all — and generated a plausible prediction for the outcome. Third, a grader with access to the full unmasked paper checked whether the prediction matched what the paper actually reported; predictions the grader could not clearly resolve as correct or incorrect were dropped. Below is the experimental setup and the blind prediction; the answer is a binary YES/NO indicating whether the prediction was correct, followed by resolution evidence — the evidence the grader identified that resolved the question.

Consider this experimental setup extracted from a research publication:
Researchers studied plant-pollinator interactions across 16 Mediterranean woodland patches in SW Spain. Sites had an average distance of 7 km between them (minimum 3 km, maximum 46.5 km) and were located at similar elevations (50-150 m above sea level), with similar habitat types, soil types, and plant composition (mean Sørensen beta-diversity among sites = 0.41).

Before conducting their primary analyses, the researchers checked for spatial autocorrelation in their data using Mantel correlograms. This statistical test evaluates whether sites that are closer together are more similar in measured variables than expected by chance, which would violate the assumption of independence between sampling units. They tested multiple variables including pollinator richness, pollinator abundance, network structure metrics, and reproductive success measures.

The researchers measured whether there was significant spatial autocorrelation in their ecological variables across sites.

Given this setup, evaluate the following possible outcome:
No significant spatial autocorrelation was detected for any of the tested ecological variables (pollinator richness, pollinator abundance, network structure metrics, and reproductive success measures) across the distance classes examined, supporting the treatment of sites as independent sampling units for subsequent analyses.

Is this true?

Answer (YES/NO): NO